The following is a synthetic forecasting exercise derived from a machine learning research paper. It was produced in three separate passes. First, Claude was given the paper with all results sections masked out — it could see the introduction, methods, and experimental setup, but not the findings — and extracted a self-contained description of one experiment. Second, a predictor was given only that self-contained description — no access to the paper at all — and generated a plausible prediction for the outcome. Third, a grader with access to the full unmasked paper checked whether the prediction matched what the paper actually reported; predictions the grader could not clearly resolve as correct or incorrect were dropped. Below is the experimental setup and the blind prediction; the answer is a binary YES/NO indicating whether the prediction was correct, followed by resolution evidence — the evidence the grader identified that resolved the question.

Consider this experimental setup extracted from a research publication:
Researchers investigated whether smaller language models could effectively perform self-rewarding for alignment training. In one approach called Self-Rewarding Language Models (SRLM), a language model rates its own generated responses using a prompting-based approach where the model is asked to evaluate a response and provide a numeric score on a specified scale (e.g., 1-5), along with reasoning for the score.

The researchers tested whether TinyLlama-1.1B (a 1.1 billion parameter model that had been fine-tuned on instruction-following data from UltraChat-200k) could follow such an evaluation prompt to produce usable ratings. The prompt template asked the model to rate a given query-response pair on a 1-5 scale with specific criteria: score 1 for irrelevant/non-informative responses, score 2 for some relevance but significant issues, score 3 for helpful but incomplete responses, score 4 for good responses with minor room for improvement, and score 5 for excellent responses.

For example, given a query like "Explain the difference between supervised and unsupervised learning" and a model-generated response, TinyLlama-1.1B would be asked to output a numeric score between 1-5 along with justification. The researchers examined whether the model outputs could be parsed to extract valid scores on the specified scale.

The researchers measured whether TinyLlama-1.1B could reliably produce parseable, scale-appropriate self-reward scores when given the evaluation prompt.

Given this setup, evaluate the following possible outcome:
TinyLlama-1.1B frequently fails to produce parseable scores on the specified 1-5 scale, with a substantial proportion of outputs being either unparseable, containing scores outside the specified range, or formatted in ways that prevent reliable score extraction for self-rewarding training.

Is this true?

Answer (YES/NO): YES